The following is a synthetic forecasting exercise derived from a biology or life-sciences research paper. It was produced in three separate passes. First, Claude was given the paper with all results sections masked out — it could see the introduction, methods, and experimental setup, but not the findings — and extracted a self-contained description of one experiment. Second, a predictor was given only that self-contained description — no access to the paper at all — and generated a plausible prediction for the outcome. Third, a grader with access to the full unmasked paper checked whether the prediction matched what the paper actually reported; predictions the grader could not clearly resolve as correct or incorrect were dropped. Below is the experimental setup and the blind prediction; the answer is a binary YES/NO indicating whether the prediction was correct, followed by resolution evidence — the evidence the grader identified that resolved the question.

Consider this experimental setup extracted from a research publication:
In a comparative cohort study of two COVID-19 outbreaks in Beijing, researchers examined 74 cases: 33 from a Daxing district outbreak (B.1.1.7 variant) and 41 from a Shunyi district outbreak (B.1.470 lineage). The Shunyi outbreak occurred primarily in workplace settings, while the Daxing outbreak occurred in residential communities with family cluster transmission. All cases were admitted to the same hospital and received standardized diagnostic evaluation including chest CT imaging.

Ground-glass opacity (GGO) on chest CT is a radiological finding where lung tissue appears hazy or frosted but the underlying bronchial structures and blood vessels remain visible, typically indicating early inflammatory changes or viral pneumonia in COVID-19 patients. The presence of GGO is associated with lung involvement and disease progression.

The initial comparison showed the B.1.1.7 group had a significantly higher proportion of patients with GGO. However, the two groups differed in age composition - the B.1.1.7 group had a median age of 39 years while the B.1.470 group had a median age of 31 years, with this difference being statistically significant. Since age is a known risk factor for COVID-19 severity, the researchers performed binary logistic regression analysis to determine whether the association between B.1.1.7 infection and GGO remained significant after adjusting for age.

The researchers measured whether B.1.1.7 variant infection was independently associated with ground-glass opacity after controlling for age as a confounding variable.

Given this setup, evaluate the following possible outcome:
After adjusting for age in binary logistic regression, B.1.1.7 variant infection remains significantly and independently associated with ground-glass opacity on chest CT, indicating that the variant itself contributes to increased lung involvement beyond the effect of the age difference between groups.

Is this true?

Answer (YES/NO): YES